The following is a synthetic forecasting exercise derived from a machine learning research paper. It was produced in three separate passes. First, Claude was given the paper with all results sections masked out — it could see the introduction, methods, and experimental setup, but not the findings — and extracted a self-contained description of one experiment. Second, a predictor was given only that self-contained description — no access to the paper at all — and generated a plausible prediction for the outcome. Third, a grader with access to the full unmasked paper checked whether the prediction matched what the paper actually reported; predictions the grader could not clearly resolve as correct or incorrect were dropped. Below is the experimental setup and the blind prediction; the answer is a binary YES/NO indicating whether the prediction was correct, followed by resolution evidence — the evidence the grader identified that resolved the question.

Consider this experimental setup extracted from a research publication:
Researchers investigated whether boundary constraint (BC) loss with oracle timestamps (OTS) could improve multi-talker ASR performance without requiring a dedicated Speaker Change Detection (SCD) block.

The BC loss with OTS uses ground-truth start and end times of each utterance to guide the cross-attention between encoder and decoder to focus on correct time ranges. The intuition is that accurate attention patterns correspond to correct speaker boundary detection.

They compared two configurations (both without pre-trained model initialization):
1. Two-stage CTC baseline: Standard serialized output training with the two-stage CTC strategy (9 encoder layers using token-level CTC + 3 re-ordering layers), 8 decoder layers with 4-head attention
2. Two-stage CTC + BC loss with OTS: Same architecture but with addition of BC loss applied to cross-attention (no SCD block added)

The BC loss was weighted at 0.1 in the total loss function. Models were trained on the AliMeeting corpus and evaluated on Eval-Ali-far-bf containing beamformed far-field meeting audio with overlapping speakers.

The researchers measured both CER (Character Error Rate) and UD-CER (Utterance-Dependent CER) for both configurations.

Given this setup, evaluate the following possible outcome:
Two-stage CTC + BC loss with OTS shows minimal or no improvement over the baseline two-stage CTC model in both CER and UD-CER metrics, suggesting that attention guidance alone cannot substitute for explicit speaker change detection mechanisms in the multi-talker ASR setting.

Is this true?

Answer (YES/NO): NO